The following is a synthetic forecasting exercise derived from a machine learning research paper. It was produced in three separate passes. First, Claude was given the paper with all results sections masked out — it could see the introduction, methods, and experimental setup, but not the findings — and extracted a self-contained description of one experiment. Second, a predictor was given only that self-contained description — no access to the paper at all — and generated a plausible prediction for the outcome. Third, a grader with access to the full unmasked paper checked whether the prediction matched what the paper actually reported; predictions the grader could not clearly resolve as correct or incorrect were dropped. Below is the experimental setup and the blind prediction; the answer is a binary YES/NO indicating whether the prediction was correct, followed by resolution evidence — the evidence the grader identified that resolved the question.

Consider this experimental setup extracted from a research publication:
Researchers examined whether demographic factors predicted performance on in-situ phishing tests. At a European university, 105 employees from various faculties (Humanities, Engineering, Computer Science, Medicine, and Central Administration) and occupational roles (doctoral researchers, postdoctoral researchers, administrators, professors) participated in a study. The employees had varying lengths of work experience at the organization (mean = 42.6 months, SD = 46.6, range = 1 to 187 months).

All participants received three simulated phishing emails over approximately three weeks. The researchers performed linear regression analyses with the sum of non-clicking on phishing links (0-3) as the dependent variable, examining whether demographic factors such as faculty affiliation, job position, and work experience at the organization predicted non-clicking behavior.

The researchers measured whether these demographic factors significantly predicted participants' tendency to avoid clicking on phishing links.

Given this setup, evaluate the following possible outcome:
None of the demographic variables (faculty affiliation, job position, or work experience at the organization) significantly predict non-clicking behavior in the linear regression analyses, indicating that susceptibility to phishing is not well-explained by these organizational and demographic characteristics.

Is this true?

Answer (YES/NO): NO